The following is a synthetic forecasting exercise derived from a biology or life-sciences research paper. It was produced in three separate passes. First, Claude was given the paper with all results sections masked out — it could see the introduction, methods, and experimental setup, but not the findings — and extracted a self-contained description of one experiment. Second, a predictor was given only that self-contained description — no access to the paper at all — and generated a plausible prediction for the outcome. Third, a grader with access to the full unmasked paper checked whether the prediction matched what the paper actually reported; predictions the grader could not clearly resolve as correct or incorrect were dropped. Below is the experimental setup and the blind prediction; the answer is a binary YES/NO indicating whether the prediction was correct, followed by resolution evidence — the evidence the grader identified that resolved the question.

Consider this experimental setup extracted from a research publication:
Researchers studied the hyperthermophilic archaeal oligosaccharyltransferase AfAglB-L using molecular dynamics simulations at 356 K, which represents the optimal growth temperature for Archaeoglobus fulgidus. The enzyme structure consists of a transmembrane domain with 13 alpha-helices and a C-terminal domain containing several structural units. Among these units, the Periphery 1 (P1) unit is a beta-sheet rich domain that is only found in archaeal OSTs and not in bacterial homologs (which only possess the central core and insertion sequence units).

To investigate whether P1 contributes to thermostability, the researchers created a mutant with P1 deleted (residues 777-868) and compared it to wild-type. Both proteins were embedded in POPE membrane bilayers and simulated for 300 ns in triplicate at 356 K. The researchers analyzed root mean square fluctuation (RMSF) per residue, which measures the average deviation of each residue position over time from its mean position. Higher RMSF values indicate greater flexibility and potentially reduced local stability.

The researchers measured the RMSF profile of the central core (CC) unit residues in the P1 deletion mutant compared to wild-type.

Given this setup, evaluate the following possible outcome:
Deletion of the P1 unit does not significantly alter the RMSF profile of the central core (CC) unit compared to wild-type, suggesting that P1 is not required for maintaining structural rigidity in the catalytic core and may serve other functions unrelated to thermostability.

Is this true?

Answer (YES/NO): NO